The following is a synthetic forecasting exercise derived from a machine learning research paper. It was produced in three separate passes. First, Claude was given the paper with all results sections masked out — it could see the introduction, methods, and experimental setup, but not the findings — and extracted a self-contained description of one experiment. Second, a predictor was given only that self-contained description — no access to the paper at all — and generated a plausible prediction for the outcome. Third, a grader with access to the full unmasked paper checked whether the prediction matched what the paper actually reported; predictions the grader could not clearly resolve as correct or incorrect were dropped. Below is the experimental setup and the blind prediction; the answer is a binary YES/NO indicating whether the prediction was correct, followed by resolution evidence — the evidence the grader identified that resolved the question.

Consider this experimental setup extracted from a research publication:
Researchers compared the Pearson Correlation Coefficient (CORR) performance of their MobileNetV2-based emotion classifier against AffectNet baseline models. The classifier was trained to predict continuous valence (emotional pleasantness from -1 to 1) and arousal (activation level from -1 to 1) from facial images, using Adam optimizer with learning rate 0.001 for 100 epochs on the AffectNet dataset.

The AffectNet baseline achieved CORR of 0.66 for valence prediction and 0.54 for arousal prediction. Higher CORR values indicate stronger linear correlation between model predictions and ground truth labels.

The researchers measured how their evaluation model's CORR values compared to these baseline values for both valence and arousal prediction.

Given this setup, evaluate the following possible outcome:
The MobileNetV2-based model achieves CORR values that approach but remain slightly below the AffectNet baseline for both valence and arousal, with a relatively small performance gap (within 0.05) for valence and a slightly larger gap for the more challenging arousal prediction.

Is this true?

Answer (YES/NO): NO